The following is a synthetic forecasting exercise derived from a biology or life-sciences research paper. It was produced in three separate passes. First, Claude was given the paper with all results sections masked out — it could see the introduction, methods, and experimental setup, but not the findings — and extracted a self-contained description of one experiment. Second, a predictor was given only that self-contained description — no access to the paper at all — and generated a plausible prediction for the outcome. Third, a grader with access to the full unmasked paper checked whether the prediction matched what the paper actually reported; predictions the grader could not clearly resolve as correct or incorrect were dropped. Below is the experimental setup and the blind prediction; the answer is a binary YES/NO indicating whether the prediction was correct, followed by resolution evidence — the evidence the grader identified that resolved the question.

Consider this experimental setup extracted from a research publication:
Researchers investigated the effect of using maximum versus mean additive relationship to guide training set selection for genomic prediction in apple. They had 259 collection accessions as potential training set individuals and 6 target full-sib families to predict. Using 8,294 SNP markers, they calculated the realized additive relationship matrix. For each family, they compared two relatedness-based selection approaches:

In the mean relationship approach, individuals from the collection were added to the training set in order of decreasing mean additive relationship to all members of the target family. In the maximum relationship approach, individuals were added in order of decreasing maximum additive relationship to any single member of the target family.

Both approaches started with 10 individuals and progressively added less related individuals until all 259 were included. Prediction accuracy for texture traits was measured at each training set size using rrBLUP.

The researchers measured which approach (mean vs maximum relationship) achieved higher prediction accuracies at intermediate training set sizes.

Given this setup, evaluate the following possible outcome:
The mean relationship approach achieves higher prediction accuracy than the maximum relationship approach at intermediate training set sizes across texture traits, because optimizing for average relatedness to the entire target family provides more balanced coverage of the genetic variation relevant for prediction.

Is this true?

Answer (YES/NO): NO